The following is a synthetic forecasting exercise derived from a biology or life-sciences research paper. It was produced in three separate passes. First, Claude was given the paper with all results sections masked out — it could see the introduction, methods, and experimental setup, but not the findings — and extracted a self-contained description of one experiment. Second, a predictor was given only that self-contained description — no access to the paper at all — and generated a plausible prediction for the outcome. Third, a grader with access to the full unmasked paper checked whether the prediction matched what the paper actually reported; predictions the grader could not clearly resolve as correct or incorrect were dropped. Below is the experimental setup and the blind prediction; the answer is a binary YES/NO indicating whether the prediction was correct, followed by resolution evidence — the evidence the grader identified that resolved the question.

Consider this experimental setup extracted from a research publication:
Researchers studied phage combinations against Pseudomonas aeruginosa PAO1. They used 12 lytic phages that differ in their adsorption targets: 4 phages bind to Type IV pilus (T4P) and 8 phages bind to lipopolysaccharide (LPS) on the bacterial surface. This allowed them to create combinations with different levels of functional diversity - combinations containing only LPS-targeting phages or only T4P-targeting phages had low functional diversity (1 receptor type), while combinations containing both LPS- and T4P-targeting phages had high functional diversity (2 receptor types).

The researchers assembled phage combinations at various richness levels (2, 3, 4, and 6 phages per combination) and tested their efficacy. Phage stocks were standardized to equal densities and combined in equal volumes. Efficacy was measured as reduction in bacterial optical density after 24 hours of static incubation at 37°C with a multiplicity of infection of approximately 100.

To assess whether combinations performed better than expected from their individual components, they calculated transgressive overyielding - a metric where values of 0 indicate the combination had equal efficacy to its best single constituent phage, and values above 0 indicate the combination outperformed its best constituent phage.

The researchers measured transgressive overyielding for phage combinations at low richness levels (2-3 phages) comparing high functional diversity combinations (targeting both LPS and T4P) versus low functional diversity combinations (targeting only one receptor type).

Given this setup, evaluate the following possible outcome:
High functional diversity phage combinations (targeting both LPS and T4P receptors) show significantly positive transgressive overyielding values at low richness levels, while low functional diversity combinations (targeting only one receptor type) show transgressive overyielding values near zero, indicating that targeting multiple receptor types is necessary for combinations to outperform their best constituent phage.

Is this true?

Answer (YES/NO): YES